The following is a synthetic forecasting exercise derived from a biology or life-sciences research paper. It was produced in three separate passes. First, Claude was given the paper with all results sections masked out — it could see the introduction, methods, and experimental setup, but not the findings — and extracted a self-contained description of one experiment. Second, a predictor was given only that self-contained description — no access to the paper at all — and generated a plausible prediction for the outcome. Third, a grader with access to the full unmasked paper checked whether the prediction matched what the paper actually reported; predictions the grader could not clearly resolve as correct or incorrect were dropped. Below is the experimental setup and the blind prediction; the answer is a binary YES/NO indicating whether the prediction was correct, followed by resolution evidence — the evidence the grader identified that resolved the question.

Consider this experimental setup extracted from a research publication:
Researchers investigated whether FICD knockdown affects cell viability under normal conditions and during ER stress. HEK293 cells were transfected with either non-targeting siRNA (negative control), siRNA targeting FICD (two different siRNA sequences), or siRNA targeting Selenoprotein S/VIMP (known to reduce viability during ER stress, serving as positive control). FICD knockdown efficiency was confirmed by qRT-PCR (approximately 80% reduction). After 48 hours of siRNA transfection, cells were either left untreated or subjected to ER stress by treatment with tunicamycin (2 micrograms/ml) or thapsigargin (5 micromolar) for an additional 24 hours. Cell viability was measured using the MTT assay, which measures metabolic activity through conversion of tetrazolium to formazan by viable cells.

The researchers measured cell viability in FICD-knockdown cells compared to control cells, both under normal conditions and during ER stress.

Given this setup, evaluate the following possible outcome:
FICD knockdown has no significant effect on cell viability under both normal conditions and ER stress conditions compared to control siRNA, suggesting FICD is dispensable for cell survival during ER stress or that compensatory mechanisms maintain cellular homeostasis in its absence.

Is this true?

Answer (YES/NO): NO